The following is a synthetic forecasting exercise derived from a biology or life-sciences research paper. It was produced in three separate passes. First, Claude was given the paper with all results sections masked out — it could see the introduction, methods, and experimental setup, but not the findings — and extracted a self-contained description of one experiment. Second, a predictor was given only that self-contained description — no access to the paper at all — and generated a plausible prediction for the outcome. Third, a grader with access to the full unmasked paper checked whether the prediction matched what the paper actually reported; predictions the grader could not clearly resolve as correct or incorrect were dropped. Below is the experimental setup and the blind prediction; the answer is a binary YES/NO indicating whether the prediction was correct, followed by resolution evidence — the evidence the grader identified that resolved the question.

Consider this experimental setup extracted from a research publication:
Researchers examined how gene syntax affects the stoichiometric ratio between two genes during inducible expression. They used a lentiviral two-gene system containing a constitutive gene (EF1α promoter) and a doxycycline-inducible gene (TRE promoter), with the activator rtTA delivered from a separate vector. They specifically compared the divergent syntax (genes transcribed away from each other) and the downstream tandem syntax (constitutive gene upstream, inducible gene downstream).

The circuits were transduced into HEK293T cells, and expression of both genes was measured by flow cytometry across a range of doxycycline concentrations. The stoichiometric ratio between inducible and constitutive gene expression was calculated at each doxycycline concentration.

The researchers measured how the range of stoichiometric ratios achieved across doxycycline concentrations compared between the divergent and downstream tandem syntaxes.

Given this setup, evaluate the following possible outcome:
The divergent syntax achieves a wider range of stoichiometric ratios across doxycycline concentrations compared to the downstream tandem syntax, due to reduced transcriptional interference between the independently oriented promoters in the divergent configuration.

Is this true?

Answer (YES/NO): NO